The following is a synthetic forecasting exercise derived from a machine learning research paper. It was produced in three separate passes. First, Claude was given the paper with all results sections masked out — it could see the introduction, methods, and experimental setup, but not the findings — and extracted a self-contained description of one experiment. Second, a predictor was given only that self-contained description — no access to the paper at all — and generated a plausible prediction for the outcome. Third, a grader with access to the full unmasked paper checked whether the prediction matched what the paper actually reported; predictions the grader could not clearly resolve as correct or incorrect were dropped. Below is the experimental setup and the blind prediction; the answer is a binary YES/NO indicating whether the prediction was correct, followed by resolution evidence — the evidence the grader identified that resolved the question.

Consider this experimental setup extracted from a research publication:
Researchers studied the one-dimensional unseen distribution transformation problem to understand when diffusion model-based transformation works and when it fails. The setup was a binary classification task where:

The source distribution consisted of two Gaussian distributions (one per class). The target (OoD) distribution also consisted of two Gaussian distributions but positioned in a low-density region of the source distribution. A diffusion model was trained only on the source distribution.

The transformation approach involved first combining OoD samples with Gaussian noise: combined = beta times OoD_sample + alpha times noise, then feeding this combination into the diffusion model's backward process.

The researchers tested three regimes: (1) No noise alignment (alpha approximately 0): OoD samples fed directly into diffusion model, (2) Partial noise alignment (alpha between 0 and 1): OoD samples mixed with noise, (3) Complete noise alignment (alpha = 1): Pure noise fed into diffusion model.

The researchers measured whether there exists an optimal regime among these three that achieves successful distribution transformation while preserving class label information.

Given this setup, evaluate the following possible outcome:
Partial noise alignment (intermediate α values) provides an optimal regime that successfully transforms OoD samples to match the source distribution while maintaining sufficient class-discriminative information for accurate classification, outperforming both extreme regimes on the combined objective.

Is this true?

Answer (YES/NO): YES